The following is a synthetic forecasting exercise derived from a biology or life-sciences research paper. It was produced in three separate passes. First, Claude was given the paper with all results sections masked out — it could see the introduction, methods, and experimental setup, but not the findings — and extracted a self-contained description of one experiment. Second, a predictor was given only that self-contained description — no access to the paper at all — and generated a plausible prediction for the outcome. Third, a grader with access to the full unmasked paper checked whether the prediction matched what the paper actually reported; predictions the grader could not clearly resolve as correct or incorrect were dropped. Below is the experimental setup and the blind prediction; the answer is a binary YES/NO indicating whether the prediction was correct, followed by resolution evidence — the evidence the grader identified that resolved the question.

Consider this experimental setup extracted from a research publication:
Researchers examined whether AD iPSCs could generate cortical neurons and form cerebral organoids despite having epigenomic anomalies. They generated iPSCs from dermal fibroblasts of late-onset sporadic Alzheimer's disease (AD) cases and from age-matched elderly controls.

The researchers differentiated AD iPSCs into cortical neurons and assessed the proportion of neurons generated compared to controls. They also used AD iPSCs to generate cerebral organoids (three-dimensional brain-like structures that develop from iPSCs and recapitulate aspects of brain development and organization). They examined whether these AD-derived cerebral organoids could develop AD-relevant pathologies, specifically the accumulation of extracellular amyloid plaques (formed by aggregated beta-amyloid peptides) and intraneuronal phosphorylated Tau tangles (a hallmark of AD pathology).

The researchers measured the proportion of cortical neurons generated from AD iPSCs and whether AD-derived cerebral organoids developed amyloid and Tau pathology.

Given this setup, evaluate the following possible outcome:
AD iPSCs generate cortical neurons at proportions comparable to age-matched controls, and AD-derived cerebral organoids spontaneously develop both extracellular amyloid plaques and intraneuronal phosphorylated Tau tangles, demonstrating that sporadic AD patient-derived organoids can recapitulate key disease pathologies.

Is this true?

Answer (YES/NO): NO